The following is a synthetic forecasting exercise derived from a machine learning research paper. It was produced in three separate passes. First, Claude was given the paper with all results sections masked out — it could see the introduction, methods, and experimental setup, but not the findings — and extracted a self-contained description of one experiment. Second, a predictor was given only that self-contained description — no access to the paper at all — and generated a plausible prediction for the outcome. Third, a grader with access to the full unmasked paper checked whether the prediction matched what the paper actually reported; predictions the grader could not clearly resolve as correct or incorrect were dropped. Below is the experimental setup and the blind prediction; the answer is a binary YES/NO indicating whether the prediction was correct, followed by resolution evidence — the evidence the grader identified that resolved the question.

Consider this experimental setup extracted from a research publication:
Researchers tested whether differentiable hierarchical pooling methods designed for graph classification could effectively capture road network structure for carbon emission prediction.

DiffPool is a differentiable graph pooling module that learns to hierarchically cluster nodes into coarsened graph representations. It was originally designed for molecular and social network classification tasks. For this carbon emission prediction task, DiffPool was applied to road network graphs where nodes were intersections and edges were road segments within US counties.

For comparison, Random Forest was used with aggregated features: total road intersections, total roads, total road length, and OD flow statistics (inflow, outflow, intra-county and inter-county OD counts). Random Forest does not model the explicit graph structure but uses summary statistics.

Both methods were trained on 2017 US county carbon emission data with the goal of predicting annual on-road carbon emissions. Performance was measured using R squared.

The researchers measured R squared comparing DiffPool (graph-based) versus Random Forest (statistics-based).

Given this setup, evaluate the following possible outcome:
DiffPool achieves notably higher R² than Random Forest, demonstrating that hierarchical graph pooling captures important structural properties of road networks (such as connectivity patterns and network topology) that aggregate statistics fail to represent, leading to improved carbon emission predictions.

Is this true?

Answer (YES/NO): NO